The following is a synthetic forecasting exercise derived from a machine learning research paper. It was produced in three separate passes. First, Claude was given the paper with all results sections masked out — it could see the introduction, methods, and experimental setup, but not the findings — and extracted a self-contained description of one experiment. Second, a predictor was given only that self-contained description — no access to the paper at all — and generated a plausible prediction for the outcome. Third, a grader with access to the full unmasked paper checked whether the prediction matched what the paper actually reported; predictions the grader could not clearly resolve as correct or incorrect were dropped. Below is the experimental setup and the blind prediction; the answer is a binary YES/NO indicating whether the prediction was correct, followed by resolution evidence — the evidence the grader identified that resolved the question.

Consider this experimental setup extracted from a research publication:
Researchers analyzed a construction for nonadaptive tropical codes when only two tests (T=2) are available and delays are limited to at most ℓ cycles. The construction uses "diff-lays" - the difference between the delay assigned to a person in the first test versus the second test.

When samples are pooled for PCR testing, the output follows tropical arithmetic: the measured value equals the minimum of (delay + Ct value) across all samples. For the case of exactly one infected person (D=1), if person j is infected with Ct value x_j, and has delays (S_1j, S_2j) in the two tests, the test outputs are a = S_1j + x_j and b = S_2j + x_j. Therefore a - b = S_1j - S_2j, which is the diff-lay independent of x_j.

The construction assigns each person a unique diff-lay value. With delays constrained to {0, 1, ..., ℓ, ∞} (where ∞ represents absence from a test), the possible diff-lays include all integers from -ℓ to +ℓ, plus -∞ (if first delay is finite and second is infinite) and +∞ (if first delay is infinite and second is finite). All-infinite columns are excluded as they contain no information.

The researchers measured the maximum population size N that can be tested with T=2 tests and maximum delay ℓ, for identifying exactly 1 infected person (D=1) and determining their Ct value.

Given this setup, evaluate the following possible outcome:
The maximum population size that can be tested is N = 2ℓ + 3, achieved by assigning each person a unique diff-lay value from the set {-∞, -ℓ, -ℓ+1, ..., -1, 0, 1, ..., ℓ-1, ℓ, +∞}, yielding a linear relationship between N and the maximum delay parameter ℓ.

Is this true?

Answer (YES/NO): YES